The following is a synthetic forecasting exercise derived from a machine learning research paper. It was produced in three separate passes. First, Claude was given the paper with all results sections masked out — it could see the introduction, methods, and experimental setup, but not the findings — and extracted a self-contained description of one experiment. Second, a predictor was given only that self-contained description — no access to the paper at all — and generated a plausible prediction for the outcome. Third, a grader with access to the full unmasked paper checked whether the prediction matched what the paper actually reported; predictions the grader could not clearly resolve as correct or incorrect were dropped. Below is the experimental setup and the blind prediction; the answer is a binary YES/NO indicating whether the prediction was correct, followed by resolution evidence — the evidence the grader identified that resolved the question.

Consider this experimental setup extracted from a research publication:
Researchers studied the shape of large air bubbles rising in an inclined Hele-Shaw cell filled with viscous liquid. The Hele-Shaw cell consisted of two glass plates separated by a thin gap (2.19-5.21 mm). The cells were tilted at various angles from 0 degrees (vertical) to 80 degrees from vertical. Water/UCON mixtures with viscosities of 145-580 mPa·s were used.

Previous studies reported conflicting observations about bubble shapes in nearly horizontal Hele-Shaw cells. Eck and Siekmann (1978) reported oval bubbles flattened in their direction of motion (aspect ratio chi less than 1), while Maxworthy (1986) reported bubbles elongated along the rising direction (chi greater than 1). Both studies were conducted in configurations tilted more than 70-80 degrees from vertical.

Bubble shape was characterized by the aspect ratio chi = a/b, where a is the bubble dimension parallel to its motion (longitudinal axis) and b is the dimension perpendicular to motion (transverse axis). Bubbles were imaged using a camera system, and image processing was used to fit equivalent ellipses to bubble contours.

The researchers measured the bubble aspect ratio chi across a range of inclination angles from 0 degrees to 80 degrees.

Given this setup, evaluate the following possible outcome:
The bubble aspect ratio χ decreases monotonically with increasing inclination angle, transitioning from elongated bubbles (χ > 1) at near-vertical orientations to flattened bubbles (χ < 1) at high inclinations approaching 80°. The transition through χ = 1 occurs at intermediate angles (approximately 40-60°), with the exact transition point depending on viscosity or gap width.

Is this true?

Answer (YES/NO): NO